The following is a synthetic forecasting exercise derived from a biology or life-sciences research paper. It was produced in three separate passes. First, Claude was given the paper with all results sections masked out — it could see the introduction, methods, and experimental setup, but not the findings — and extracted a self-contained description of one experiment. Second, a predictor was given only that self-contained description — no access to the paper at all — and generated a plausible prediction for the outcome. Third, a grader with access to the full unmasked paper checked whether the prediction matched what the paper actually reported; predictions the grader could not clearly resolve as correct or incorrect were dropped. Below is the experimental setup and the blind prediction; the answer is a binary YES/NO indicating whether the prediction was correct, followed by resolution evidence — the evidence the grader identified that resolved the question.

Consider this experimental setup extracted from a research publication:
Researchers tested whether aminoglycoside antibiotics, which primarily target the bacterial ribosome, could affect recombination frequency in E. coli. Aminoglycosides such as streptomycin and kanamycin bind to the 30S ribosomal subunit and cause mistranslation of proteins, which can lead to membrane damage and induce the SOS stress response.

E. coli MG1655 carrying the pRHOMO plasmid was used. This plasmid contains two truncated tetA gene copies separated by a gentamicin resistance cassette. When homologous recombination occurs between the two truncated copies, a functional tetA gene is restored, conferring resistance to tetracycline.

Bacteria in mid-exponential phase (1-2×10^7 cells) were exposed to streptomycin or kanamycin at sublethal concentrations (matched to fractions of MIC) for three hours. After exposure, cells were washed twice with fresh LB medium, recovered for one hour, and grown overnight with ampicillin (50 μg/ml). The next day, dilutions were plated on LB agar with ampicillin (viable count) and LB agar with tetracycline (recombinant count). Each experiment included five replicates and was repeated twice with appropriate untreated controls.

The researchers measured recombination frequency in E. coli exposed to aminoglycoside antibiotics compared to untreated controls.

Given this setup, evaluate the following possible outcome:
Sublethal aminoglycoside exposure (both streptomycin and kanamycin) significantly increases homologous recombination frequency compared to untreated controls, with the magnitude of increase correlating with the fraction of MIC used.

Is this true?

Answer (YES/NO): NO